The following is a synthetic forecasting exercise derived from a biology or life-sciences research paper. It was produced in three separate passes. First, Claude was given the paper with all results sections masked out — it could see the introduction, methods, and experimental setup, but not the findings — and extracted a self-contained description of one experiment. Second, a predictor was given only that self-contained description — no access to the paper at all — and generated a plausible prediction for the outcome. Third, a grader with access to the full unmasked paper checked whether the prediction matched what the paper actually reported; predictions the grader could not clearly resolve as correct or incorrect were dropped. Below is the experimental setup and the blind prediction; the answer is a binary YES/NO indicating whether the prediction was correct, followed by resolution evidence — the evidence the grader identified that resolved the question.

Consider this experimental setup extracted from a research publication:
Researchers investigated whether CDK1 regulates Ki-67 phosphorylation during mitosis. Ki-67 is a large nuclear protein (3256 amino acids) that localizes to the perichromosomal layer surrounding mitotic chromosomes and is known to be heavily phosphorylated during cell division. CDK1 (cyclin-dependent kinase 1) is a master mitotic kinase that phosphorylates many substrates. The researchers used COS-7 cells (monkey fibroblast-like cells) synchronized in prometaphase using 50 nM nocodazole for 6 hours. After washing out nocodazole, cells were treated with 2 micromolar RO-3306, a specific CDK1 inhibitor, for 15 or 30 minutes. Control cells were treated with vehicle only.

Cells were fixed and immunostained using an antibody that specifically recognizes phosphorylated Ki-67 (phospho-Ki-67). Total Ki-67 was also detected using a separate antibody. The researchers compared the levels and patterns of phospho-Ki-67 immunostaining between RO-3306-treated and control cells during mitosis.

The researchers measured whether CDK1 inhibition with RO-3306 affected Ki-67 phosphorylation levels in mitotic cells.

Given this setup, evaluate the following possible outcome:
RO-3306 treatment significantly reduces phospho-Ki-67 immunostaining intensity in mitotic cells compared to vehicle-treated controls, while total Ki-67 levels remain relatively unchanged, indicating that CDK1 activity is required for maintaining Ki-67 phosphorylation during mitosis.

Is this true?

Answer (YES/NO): YES